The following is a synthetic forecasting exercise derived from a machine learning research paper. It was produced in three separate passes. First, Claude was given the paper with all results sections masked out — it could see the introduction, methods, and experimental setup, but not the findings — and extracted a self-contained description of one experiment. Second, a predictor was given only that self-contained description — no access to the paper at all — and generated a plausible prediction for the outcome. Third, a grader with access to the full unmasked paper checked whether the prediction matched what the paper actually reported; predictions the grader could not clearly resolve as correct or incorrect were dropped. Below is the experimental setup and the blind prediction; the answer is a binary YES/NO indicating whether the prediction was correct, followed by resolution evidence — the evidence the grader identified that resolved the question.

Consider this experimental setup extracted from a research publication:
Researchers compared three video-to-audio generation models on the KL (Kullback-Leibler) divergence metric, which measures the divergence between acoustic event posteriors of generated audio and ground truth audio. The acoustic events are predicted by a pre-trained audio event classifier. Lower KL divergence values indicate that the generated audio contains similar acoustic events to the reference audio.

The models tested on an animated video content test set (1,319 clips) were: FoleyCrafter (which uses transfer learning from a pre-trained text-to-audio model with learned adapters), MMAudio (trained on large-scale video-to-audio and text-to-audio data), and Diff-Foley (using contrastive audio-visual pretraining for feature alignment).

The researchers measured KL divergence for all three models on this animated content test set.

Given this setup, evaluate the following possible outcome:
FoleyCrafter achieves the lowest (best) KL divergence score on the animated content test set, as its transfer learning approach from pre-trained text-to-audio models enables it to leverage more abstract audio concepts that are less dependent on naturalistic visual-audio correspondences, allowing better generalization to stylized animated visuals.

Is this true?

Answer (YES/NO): YES